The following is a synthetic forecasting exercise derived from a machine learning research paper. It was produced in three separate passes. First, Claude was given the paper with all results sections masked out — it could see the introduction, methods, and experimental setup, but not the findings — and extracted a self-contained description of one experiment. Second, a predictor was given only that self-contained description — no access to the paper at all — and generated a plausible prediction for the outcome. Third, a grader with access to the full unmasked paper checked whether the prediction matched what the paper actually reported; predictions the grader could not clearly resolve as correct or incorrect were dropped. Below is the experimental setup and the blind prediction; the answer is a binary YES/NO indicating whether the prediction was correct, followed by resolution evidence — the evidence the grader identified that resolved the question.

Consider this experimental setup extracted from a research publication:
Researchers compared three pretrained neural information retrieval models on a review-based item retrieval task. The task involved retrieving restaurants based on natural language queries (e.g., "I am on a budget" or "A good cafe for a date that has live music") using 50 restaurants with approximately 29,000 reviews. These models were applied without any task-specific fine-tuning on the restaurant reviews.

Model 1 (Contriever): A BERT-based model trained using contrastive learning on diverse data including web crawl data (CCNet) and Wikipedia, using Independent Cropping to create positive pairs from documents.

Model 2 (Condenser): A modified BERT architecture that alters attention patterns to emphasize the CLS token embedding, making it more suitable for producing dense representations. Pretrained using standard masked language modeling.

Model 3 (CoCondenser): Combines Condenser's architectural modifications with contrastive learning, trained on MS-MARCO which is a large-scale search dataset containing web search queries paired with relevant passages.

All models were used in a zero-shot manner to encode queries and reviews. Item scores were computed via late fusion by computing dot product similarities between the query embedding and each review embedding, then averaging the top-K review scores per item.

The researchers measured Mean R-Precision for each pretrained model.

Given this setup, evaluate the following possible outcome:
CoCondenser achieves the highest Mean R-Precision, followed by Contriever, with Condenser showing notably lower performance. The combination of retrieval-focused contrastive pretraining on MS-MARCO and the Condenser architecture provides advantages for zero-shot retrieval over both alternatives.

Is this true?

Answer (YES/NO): YES